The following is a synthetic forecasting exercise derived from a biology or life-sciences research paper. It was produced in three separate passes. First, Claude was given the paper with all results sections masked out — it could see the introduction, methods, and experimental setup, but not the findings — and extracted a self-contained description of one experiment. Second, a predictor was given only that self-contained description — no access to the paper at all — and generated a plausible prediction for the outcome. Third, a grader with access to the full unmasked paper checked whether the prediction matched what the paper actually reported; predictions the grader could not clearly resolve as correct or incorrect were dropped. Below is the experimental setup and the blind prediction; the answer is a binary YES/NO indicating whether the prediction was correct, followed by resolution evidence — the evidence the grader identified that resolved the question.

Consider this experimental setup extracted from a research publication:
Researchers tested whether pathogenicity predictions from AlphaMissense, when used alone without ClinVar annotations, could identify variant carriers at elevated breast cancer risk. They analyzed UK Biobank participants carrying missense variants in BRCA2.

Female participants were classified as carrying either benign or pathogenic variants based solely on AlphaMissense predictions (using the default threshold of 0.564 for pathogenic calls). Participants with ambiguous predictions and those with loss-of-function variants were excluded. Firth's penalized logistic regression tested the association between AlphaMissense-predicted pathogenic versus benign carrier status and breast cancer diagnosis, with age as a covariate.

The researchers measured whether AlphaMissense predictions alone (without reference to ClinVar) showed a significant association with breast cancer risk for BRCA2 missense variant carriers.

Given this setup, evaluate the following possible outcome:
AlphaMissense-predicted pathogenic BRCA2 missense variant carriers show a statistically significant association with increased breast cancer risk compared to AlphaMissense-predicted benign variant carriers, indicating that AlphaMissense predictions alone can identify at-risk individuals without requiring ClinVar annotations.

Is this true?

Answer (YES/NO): YES